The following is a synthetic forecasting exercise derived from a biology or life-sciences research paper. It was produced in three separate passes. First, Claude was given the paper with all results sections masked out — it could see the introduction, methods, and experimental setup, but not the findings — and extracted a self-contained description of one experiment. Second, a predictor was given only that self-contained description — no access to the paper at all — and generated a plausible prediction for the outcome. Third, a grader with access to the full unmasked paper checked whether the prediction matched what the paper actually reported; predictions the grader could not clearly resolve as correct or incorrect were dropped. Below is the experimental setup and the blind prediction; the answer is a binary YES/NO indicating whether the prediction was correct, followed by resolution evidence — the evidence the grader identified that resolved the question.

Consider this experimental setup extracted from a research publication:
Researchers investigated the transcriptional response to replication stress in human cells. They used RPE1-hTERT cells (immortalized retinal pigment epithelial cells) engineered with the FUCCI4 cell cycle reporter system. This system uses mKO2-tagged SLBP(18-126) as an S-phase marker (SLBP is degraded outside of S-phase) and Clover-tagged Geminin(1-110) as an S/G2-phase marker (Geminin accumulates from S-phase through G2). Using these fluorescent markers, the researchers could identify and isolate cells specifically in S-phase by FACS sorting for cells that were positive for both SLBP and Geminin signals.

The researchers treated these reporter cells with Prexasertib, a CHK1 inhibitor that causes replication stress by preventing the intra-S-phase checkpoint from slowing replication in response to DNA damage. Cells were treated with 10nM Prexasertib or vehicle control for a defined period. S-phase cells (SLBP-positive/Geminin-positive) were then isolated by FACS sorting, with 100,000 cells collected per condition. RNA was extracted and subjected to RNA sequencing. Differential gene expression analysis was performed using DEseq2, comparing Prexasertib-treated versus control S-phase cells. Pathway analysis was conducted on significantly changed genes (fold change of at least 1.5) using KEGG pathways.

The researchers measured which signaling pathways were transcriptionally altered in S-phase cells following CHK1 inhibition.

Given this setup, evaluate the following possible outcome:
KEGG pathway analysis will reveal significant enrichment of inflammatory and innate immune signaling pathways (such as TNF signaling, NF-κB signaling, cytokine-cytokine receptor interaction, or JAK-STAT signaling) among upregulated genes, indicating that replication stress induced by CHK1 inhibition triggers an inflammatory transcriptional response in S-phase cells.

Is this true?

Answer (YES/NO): NO